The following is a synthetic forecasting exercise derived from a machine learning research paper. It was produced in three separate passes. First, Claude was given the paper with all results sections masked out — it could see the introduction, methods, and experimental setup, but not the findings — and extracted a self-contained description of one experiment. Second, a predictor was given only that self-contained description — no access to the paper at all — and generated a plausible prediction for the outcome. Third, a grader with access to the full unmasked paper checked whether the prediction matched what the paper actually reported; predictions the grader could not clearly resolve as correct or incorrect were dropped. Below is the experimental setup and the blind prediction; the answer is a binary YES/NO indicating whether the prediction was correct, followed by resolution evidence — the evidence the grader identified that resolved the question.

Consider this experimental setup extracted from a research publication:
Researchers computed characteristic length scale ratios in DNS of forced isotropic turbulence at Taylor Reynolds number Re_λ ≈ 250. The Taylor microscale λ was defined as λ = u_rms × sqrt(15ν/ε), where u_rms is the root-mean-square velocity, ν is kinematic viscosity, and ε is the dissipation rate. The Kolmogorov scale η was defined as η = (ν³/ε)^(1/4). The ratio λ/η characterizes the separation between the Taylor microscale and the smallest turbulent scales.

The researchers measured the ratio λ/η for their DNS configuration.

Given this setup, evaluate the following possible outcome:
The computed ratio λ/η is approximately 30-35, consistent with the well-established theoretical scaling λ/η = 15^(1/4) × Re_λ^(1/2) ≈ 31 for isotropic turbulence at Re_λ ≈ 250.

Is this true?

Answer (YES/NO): YES